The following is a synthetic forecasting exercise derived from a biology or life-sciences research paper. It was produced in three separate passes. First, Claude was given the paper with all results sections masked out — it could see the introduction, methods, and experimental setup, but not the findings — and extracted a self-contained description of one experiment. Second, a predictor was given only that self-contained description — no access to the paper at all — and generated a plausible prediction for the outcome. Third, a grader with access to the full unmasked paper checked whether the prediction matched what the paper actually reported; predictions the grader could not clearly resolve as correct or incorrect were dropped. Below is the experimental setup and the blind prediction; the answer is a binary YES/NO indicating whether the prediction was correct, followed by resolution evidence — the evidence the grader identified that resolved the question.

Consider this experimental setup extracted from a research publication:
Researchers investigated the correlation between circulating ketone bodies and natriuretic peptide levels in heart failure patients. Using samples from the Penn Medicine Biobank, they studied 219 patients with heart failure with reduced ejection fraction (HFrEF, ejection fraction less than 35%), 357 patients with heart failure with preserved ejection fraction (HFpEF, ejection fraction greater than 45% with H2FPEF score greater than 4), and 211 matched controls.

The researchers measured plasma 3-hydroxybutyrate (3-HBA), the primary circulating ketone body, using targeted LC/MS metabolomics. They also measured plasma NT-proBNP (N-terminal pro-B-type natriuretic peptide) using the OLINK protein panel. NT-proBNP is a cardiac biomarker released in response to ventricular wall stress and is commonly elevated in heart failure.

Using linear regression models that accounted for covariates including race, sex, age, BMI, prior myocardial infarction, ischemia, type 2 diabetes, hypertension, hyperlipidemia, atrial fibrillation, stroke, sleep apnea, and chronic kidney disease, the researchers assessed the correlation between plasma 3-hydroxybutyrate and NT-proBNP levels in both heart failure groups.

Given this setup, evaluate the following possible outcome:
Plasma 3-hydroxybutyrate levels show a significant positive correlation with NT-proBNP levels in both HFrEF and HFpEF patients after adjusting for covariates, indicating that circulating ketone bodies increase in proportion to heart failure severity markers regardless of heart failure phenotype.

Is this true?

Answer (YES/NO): YES